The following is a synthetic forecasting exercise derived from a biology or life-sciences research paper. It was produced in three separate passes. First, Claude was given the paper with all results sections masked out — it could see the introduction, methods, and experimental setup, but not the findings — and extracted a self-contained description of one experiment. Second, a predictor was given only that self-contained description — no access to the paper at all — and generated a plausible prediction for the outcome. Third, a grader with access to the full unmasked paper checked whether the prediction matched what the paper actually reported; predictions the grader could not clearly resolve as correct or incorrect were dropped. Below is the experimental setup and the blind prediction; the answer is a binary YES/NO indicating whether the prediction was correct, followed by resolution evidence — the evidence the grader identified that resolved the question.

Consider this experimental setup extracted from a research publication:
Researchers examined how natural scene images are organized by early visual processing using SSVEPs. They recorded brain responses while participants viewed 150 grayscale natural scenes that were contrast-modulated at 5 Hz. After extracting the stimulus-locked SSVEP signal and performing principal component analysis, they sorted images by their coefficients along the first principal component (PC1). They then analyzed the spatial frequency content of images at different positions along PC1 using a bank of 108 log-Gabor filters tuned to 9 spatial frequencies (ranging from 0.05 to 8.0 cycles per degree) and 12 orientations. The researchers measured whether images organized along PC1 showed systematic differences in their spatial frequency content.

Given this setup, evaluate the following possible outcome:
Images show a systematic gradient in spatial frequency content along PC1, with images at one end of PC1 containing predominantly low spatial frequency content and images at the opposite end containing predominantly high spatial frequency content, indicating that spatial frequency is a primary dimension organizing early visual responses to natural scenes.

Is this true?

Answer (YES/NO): YES